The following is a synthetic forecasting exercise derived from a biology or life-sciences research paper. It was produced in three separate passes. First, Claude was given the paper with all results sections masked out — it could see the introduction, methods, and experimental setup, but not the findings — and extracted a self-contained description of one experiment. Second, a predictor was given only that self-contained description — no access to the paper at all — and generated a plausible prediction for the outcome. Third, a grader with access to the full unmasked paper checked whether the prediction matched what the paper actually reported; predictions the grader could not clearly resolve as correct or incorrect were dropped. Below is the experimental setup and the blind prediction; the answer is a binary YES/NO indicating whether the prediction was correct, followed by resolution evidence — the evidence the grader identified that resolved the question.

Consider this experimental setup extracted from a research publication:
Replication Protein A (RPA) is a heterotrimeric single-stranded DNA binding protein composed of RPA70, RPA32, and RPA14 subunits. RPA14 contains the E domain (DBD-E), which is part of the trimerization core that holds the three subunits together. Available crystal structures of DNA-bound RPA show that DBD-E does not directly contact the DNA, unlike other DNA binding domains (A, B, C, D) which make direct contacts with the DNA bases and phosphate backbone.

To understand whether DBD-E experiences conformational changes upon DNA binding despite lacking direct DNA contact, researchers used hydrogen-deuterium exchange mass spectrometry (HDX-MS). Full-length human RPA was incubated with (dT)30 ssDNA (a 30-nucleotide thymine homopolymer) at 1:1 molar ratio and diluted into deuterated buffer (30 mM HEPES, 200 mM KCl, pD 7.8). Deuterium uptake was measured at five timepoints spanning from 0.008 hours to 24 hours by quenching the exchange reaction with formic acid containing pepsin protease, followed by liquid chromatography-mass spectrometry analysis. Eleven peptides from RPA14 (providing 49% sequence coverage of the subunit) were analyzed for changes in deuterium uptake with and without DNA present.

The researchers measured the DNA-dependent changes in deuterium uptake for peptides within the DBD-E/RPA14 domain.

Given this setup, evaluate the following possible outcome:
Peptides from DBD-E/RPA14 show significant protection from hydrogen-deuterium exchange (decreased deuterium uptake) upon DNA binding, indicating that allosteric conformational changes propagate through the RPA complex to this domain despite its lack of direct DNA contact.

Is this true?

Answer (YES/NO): NO